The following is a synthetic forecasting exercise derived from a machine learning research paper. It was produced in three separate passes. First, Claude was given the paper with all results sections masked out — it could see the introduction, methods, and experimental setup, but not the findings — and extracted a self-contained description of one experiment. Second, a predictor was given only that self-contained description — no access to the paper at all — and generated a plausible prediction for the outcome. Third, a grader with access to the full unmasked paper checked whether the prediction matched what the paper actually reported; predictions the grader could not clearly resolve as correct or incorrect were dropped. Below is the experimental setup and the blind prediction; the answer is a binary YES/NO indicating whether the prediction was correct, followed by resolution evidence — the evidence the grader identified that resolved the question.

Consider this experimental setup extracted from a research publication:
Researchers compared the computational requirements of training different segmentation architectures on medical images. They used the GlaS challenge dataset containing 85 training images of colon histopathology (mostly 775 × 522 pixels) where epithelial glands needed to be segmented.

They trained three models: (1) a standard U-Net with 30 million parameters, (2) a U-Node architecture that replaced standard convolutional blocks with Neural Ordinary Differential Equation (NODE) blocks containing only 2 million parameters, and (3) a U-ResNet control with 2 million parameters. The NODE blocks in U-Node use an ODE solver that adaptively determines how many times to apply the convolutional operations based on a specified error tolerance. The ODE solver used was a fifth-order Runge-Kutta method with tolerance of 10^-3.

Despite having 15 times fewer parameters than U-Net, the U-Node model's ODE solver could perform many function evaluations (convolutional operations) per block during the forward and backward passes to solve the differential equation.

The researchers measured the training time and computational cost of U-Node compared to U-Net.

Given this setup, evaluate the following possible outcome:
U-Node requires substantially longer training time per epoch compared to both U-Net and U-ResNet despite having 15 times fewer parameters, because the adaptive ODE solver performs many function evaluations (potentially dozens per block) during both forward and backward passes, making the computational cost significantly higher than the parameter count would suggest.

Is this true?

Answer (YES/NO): YES